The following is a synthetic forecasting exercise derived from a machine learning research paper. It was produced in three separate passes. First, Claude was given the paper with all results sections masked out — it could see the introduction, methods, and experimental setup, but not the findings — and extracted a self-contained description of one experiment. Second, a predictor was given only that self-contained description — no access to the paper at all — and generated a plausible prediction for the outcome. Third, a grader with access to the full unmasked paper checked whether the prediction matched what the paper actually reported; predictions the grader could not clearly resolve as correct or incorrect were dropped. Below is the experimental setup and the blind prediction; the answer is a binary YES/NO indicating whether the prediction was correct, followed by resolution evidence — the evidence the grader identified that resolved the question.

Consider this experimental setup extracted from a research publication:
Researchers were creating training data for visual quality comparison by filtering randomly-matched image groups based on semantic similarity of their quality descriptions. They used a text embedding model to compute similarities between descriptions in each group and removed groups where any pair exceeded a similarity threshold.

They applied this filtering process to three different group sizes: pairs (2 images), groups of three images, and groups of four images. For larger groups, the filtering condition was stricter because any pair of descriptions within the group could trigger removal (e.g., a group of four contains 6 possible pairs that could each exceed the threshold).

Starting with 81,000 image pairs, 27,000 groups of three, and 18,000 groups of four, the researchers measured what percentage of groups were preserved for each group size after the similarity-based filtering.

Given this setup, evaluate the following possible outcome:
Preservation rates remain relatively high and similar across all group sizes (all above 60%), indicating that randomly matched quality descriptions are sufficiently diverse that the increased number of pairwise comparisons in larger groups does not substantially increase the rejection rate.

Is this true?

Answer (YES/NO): NO